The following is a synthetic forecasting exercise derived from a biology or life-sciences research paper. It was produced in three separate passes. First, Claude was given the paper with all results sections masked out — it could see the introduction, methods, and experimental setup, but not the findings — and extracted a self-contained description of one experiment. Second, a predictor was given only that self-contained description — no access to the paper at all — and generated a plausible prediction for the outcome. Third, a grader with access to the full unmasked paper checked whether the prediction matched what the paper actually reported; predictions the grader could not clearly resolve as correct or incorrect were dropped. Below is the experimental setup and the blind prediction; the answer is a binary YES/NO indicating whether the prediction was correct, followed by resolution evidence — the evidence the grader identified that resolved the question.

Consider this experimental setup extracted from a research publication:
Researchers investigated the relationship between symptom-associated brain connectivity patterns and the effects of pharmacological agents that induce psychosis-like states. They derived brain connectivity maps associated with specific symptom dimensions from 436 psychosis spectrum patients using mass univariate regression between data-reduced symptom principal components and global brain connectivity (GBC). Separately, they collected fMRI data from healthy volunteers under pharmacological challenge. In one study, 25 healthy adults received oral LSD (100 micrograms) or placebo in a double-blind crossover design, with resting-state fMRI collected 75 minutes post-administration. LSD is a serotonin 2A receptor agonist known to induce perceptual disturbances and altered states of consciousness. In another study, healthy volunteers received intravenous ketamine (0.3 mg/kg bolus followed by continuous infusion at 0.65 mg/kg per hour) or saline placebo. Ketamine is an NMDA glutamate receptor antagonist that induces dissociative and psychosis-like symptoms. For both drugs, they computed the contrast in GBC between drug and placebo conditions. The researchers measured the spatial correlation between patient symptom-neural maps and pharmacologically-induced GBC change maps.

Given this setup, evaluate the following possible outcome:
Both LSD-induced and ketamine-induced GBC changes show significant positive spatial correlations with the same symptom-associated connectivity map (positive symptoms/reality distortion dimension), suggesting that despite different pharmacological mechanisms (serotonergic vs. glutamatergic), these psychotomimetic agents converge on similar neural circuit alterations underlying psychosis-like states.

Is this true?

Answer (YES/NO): NO